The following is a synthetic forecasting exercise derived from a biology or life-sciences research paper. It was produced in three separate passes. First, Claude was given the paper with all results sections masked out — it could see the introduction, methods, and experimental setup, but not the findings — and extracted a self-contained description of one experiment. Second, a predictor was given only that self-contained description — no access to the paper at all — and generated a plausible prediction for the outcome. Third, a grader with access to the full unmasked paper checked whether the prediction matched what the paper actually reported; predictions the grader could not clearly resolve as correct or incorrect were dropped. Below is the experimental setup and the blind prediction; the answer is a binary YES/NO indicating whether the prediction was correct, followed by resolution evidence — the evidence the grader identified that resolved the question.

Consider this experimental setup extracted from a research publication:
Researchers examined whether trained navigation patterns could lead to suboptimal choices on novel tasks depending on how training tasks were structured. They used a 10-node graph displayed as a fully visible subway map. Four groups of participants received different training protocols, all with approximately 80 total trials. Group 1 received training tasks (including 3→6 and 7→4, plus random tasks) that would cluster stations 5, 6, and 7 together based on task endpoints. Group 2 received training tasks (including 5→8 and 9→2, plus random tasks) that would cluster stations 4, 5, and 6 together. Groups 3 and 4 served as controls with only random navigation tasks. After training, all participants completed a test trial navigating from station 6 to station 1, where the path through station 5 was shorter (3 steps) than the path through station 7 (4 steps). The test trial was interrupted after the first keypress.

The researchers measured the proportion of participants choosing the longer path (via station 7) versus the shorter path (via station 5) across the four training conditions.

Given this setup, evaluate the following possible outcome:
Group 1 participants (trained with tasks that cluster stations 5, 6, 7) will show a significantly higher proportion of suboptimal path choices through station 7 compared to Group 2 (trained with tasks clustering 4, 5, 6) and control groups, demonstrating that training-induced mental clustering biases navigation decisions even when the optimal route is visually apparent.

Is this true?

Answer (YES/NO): NO